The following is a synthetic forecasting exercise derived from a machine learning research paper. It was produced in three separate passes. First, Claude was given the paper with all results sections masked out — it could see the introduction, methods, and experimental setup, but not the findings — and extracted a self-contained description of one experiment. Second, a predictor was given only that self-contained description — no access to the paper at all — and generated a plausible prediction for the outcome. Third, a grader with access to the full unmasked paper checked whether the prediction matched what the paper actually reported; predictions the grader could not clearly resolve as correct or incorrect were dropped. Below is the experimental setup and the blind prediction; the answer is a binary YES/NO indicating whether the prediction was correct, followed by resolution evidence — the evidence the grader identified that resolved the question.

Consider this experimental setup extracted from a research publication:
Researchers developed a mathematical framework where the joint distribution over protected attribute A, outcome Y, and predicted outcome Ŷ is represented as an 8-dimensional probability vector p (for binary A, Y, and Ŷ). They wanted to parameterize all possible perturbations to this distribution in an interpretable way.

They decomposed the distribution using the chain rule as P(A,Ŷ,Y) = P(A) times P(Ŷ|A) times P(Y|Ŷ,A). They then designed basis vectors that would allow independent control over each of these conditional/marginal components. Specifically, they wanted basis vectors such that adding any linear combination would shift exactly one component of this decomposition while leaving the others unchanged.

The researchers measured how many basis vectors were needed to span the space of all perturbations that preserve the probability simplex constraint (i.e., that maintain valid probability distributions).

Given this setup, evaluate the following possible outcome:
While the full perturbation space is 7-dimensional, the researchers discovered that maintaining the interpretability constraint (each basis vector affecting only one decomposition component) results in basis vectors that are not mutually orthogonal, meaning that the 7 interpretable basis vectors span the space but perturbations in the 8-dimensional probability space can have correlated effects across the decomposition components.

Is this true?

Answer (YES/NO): NO